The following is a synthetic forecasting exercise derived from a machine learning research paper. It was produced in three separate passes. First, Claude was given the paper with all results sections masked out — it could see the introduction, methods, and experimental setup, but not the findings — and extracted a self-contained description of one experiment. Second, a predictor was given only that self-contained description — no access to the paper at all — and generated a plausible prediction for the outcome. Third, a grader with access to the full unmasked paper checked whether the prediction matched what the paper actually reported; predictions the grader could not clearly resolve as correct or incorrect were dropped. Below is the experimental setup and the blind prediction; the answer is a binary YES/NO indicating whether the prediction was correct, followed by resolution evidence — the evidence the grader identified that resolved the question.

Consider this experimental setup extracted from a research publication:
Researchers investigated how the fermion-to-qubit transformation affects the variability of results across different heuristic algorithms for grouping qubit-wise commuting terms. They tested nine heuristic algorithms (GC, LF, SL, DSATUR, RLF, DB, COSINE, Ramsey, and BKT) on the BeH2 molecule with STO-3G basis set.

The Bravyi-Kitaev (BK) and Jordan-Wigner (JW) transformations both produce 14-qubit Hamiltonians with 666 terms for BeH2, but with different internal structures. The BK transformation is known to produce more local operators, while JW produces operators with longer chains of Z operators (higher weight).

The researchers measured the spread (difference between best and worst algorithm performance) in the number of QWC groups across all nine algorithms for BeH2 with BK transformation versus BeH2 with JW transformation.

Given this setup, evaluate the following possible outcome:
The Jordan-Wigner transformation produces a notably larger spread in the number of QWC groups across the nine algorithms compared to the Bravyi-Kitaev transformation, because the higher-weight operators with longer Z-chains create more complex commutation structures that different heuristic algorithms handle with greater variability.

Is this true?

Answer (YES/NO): YES